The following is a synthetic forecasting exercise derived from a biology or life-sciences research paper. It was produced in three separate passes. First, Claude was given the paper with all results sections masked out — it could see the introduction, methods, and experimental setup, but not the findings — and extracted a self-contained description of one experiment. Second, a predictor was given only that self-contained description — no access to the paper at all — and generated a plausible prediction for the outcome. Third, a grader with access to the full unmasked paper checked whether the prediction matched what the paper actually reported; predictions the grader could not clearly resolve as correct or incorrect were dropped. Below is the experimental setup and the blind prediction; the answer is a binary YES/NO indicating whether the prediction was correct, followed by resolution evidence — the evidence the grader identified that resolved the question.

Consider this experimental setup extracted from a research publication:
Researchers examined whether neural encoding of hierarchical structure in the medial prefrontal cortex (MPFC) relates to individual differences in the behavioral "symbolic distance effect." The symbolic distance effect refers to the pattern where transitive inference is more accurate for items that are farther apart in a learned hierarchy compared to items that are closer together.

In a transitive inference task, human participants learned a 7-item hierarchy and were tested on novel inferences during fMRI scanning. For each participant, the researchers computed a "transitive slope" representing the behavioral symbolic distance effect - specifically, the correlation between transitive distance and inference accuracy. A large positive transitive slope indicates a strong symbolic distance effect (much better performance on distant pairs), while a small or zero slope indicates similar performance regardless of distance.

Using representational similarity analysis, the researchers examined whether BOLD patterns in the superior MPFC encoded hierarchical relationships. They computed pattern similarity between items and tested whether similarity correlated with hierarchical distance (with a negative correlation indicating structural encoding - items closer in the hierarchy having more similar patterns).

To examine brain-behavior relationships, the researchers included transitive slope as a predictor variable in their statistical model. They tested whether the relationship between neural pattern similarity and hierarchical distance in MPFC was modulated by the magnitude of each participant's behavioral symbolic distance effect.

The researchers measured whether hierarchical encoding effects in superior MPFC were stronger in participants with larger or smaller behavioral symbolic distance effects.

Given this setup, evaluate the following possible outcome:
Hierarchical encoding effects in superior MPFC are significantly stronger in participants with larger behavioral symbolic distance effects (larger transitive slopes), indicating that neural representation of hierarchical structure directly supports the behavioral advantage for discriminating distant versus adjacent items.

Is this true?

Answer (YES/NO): NO